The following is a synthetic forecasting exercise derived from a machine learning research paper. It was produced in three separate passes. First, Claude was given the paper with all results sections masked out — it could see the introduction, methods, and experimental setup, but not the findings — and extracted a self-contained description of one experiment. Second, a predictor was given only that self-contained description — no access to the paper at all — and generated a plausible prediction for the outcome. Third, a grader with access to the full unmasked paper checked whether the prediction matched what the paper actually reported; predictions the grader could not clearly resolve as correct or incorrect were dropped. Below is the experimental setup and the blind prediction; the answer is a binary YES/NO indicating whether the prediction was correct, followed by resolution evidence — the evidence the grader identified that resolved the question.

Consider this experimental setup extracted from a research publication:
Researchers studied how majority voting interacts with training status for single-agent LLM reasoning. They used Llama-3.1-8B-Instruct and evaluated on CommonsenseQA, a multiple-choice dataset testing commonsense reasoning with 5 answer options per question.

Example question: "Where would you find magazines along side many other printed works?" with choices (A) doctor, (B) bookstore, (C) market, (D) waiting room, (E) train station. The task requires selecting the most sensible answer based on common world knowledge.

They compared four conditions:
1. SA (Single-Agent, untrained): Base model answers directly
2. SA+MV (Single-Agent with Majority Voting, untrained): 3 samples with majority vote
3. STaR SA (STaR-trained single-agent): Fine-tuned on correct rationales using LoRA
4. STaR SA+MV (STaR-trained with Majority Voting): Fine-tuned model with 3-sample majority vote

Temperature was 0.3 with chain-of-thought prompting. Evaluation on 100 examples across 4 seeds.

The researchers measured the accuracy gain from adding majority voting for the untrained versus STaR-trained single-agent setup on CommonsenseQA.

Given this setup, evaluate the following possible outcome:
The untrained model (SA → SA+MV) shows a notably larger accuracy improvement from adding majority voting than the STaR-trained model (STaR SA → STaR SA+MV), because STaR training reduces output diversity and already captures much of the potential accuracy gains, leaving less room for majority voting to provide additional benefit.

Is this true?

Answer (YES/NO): NO